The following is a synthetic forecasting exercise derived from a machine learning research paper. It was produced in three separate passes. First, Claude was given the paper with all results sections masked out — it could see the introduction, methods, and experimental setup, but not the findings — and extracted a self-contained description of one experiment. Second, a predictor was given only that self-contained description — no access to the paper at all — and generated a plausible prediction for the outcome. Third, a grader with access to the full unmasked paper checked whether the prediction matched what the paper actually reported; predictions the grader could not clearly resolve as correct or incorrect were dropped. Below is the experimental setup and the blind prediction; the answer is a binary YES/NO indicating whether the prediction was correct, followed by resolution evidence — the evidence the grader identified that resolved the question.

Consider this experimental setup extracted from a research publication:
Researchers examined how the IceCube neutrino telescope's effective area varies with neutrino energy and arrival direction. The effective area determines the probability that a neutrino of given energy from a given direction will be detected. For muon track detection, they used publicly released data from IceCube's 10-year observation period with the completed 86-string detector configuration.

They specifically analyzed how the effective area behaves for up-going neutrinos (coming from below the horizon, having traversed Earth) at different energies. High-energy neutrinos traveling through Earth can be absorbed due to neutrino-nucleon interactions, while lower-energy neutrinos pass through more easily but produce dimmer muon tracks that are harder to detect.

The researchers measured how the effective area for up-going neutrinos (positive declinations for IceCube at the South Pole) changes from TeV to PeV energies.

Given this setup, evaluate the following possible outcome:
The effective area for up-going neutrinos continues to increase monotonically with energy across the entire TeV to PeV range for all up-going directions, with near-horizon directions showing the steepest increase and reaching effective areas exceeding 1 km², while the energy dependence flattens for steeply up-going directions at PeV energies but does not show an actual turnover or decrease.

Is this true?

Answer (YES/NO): NO